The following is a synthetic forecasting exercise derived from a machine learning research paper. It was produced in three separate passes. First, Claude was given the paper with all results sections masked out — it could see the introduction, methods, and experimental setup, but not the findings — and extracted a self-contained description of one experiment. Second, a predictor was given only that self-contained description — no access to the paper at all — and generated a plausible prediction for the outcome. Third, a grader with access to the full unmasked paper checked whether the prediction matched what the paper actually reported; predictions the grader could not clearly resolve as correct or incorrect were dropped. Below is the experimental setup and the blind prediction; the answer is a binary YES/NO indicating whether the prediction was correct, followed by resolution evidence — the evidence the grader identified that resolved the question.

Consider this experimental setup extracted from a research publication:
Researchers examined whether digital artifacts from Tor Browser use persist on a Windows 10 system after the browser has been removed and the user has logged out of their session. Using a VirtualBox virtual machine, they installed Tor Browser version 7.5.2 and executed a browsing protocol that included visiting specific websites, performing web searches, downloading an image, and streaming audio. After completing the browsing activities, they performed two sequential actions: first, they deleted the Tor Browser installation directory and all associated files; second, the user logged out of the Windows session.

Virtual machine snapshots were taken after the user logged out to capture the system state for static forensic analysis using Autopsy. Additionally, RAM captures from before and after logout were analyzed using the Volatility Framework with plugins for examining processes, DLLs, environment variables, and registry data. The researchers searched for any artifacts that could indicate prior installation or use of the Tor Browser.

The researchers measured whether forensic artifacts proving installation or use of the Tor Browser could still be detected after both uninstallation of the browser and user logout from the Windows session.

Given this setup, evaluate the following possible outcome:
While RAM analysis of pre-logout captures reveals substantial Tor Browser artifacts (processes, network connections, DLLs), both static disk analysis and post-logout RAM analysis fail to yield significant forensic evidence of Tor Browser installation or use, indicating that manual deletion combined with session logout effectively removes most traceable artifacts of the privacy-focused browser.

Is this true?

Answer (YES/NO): NO